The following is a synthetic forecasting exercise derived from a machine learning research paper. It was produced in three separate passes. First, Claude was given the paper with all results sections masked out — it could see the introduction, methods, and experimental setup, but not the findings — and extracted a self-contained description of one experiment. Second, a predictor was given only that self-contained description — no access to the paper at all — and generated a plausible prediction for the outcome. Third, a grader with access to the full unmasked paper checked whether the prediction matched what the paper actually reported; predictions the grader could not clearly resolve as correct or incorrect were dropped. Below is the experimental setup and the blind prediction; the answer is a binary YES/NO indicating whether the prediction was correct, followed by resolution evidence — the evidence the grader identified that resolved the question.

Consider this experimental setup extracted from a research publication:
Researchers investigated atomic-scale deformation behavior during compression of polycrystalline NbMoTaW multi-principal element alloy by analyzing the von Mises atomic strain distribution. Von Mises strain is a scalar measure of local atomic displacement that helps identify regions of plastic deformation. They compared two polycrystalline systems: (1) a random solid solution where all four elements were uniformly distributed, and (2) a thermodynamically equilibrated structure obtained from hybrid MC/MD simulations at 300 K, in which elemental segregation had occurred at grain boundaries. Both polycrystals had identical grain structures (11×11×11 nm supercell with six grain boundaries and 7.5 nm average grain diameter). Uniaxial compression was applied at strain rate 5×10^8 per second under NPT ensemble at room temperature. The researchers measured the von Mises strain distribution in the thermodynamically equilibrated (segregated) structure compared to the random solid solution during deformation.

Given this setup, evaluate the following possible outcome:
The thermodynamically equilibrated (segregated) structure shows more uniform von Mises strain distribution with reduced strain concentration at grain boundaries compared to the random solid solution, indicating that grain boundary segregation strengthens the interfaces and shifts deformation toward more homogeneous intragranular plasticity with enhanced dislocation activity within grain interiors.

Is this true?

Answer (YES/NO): NO